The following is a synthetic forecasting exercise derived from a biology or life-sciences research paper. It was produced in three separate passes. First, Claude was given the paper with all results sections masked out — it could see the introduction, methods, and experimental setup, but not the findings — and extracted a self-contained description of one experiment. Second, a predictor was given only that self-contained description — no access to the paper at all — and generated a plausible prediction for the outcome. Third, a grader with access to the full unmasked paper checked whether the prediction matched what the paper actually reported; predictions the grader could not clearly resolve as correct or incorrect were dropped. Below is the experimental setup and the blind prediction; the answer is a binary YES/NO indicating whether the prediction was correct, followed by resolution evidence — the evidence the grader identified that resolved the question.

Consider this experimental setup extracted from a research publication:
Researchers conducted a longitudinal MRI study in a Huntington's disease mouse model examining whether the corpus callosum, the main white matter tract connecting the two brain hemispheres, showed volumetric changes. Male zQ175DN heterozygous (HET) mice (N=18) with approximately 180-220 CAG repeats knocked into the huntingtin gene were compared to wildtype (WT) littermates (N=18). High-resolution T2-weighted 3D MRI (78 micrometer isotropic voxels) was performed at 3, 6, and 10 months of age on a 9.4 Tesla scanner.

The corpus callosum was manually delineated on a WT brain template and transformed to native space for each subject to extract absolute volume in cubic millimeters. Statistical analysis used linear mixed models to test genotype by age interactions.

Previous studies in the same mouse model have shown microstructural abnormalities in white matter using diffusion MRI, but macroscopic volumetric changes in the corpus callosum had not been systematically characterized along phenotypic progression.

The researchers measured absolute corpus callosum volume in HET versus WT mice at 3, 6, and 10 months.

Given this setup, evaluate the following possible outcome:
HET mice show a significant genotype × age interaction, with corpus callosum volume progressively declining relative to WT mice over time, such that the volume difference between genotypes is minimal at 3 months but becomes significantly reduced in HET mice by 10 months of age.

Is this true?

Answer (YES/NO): YES